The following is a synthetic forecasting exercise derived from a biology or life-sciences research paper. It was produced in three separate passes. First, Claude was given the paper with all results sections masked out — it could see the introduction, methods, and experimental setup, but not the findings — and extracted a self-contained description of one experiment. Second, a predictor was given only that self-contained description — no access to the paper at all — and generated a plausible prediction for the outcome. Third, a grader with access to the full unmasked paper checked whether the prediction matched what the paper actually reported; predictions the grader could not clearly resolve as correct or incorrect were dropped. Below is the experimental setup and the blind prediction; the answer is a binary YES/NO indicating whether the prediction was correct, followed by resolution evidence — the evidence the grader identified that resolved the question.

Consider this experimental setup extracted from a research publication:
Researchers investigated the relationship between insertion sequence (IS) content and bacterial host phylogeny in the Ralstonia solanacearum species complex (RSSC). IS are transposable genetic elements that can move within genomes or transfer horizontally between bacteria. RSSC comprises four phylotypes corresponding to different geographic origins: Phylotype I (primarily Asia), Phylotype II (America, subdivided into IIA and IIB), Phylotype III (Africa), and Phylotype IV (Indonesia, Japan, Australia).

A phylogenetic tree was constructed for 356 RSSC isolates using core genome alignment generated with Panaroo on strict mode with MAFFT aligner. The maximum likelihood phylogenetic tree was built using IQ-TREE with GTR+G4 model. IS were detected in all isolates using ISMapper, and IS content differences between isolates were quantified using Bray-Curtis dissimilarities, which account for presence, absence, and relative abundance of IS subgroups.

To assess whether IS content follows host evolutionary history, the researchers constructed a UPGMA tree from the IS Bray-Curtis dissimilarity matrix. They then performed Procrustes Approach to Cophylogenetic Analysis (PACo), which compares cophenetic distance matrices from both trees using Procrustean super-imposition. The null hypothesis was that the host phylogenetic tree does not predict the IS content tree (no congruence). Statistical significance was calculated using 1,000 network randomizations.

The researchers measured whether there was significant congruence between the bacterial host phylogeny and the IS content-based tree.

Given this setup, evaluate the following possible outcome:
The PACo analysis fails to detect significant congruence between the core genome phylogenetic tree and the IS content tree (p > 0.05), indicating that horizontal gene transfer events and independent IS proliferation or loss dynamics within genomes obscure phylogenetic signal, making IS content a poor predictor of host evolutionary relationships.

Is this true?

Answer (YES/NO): NO